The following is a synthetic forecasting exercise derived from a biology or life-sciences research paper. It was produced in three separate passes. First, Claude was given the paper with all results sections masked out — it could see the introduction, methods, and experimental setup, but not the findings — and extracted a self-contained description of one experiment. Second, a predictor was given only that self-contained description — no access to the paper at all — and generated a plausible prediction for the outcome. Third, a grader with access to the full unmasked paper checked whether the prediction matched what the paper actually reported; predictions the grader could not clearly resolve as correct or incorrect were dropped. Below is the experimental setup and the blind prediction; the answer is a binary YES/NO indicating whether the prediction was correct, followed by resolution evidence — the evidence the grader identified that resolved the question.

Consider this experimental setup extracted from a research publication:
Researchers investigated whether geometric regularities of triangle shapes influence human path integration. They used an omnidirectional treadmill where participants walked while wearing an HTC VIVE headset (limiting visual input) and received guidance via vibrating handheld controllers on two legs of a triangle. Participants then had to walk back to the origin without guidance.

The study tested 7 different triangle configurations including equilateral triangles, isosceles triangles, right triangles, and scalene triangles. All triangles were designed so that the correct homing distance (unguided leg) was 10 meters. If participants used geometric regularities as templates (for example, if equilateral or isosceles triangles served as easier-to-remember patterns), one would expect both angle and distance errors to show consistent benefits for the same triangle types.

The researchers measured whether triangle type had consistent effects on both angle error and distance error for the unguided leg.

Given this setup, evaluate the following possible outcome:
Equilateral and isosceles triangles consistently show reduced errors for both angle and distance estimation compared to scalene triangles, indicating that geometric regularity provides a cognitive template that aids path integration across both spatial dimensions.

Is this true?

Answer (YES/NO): NO